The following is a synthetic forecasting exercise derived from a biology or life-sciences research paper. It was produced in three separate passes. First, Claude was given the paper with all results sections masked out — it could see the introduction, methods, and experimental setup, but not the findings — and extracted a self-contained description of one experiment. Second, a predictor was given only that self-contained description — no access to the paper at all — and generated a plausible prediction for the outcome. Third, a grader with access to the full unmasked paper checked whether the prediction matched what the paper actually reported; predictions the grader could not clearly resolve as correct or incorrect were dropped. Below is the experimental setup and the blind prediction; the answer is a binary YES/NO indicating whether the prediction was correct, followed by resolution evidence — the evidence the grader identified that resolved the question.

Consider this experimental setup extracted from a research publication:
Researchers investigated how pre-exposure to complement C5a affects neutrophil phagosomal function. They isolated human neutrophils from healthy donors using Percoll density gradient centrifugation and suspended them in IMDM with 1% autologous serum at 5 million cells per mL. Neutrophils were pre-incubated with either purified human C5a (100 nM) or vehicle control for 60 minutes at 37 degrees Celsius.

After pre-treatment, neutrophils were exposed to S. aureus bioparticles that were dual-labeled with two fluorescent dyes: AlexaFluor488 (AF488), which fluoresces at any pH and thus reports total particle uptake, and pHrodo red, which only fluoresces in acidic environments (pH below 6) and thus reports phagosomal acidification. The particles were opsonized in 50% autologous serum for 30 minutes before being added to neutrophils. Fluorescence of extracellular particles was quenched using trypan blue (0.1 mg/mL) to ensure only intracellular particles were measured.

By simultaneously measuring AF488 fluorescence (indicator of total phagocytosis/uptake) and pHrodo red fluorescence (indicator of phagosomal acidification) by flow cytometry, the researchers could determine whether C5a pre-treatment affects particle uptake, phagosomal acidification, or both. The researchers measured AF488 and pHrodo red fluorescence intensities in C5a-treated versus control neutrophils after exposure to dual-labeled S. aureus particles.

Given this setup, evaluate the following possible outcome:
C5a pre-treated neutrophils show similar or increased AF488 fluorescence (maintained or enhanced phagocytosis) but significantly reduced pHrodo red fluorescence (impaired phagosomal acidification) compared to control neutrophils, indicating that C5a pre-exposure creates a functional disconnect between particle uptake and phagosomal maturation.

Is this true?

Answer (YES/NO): NO